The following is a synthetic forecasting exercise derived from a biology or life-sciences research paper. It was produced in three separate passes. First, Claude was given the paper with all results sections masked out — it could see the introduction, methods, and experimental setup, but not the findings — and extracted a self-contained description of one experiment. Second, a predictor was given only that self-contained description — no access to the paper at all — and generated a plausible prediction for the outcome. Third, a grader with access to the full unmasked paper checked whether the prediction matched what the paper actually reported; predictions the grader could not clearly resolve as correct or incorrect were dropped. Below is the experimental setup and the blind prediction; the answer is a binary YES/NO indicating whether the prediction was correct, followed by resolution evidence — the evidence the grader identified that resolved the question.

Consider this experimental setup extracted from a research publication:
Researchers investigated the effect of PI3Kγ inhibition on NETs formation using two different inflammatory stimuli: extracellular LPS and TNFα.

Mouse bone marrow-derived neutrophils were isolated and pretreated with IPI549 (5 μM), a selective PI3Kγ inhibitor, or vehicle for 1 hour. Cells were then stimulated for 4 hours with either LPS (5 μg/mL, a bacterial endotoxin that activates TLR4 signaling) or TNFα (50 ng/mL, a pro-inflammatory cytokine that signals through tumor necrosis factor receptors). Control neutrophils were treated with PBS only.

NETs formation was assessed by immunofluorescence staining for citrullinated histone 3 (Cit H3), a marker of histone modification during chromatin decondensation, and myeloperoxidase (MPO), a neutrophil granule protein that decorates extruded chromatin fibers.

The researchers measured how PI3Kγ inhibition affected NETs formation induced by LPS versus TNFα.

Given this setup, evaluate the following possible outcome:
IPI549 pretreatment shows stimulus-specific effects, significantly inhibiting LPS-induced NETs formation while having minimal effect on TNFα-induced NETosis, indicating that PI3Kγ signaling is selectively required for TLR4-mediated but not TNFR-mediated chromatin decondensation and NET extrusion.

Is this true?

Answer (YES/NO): NO